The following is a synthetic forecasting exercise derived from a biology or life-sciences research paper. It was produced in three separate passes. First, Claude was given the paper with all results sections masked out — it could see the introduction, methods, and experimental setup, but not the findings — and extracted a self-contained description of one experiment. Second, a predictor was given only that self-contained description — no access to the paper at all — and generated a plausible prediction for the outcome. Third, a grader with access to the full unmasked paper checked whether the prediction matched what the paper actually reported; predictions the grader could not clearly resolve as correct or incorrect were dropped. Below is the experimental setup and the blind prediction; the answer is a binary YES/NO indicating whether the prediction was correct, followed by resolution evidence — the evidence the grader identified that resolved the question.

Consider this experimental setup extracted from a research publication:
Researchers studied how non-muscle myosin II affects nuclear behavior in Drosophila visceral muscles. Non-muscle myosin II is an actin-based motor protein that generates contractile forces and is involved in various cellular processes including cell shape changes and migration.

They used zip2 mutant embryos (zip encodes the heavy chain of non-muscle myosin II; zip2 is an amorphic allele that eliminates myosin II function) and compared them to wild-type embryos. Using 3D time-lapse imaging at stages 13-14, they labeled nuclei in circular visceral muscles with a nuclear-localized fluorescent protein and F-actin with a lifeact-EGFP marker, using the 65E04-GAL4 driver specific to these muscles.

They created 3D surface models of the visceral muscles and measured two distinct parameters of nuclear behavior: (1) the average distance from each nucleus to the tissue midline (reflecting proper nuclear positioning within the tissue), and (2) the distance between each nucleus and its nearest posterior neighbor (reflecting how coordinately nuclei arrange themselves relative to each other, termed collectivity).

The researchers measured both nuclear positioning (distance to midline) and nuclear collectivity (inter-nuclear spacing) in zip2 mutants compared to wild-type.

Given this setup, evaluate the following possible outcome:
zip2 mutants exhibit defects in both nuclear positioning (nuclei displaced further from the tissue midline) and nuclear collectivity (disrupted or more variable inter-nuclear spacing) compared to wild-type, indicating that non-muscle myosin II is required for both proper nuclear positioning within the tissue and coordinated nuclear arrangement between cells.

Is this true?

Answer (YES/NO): NO